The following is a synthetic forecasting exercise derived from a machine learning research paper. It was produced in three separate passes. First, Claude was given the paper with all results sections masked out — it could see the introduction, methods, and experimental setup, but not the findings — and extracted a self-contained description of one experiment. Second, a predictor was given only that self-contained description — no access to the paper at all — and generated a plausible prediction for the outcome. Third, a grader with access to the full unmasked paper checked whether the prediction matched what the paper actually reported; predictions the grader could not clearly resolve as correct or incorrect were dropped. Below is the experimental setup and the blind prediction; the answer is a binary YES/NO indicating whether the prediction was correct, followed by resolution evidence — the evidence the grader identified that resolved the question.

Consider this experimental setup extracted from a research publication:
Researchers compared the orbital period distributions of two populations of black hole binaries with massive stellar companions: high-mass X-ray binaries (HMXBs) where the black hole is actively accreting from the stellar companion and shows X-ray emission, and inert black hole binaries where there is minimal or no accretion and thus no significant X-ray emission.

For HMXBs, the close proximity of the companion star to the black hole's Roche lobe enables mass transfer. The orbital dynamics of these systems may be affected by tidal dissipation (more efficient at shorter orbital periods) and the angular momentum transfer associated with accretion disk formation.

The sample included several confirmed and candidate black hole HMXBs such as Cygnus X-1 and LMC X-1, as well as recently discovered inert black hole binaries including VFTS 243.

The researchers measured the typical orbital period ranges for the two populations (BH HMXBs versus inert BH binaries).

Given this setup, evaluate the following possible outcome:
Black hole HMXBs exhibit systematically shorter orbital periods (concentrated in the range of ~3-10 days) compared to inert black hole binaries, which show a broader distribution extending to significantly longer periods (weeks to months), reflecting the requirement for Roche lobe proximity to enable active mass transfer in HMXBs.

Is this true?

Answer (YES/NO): NO